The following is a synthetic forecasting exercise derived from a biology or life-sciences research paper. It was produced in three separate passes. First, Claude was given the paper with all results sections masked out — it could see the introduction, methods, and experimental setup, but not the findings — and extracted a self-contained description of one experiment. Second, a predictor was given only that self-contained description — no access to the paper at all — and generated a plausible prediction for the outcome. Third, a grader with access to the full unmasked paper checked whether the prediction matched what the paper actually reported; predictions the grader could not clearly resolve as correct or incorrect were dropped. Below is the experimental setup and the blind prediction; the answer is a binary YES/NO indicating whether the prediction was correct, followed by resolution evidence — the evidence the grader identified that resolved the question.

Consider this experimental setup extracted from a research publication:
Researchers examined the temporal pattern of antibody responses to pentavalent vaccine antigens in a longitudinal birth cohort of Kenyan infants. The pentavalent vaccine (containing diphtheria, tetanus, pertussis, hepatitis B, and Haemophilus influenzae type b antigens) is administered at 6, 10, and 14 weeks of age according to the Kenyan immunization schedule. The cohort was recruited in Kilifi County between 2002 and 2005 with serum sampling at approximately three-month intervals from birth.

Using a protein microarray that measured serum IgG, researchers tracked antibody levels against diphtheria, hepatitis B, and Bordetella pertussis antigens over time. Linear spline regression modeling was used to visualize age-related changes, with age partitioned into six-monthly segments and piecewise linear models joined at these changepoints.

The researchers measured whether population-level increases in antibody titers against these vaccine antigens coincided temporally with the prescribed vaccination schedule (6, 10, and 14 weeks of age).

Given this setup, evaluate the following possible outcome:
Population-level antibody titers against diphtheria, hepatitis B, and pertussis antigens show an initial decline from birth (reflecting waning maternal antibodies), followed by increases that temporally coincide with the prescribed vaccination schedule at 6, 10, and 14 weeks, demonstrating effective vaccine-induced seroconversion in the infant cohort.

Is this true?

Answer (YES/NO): YES